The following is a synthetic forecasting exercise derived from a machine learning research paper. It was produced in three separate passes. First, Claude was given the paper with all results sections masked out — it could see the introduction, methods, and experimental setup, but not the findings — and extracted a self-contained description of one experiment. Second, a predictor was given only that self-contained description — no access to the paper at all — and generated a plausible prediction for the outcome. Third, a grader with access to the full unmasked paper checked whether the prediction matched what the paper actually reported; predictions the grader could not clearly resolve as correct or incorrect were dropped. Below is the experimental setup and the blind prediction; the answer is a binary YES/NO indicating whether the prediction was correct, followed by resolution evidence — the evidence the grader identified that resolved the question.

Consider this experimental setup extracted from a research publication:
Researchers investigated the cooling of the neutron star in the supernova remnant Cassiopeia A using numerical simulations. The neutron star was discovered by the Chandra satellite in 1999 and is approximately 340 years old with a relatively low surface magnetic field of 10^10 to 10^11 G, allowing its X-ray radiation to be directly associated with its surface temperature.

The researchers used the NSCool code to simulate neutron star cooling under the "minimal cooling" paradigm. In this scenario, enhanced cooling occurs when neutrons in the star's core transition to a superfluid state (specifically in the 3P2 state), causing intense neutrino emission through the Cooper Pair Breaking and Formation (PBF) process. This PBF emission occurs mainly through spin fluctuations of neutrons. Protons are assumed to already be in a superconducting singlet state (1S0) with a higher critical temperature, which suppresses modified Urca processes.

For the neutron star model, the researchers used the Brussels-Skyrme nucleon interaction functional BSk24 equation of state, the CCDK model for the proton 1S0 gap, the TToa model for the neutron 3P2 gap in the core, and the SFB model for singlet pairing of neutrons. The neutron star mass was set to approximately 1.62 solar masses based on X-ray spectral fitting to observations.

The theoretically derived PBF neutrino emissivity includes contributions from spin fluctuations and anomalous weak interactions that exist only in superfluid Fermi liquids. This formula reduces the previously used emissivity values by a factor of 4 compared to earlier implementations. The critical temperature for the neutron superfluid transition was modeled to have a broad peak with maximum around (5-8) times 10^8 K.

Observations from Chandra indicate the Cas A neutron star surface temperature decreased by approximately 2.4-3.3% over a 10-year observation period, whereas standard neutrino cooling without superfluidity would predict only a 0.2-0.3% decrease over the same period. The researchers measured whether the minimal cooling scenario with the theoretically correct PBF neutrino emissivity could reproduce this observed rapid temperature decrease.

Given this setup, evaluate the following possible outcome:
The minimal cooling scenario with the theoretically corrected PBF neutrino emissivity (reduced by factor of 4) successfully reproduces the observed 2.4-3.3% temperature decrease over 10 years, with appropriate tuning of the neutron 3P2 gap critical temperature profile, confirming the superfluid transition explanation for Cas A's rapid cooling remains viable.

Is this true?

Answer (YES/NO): NO